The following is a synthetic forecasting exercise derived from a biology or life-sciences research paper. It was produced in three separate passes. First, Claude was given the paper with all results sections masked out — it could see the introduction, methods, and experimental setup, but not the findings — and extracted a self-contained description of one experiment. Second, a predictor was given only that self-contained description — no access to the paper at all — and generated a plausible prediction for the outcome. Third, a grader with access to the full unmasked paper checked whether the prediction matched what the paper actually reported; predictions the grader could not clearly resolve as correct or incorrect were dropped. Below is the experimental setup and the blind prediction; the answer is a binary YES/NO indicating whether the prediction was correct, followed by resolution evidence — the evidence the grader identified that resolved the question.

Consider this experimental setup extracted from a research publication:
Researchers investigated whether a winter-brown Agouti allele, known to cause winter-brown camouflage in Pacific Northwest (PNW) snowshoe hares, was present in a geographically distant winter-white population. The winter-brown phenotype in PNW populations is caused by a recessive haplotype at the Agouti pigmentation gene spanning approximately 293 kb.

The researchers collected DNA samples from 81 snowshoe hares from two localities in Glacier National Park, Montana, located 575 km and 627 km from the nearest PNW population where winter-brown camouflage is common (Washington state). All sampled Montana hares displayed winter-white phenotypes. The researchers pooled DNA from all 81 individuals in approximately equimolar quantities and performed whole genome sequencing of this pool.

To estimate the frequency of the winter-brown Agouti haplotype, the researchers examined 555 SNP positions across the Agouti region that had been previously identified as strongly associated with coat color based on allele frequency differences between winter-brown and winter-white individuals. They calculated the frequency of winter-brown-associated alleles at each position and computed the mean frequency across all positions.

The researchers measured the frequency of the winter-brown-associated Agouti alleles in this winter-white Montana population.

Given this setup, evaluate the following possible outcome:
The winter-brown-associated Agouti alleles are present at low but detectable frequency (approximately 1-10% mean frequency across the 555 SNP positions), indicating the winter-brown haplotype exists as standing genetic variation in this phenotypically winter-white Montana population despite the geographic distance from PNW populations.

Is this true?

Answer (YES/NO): YES